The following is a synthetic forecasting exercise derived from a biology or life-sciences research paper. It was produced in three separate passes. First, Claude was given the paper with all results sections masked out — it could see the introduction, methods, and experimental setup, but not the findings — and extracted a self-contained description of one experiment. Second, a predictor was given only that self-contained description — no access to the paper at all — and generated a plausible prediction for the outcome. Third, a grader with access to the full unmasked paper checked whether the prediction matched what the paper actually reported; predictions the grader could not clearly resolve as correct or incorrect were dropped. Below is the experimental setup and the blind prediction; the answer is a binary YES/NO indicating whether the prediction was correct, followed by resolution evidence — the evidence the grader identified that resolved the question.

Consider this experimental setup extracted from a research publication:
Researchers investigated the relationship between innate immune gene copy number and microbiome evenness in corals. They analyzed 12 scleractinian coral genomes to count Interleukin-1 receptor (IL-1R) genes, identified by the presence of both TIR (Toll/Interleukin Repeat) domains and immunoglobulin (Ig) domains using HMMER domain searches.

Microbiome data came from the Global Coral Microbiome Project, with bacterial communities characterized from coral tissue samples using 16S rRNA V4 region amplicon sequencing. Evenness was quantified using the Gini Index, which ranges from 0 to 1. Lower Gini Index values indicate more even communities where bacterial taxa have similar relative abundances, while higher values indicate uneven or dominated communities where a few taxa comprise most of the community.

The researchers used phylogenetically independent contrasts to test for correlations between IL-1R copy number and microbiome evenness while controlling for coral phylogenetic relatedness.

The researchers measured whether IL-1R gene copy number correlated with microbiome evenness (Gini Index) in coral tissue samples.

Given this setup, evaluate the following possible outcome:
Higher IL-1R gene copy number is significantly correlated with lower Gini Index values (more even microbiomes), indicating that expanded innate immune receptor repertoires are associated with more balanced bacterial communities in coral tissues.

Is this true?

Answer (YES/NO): NO